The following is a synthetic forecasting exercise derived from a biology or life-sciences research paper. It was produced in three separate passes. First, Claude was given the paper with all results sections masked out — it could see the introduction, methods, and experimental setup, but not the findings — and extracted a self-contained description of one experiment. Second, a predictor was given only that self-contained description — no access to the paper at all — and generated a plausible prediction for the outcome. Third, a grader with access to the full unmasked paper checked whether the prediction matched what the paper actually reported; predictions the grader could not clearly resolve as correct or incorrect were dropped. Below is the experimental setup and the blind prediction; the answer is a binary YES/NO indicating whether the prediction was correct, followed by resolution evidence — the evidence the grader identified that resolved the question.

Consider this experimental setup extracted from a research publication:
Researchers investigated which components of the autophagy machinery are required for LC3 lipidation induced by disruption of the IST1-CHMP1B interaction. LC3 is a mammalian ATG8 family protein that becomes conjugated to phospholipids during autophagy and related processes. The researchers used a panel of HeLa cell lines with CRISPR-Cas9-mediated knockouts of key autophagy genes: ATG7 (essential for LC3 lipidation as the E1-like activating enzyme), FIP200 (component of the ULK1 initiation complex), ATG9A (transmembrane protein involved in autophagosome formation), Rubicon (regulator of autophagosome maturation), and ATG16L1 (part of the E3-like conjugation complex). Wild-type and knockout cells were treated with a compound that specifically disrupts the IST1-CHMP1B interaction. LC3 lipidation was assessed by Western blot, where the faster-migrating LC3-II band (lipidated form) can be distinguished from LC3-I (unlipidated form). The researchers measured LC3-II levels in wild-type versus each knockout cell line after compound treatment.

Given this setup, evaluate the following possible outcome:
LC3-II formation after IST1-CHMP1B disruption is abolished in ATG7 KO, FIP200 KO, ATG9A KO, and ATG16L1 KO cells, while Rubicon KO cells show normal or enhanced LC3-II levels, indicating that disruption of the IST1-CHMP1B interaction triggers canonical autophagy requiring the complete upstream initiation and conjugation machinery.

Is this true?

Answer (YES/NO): NO